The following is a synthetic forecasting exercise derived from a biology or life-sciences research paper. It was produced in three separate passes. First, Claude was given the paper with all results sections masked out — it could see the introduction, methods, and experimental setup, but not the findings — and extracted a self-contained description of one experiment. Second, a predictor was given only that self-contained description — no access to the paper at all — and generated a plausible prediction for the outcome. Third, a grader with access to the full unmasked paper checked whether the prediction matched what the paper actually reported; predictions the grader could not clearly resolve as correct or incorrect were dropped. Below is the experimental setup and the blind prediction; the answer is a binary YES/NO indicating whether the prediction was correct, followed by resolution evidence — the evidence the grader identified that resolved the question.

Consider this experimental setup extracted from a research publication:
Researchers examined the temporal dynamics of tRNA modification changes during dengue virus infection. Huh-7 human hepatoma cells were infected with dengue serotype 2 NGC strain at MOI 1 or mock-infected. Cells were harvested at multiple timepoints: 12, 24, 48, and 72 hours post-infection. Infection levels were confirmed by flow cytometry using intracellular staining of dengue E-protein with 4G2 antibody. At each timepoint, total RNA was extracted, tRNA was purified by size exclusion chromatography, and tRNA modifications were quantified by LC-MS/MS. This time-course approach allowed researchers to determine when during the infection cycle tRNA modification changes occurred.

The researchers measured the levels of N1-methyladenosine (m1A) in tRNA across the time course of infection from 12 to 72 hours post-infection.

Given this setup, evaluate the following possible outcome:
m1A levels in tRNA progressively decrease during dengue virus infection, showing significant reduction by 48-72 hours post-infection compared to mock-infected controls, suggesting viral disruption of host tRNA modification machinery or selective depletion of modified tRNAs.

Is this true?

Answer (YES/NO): NO